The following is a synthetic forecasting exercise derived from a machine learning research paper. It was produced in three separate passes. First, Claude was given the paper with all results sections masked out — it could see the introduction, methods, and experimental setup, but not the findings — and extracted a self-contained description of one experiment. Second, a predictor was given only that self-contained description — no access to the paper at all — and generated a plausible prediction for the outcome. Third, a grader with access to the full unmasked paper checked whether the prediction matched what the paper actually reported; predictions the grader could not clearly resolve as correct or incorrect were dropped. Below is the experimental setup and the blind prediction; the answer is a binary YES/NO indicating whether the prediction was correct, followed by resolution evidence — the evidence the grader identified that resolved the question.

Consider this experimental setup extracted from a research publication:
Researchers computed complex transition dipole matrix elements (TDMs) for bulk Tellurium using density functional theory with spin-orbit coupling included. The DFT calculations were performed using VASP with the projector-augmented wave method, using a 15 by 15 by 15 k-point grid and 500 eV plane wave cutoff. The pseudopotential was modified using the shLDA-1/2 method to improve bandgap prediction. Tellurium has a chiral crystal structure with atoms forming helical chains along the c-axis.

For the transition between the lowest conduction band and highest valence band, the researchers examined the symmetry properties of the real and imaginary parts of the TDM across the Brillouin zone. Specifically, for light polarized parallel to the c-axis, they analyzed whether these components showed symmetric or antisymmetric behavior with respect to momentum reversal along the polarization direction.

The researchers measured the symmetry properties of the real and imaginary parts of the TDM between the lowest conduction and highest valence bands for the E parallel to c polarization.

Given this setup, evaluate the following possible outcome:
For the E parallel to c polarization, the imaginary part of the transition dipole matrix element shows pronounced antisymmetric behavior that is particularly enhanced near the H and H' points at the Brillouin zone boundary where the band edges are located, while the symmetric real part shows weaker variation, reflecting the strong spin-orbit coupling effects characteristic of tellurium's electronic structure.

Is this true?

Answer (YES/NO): NO